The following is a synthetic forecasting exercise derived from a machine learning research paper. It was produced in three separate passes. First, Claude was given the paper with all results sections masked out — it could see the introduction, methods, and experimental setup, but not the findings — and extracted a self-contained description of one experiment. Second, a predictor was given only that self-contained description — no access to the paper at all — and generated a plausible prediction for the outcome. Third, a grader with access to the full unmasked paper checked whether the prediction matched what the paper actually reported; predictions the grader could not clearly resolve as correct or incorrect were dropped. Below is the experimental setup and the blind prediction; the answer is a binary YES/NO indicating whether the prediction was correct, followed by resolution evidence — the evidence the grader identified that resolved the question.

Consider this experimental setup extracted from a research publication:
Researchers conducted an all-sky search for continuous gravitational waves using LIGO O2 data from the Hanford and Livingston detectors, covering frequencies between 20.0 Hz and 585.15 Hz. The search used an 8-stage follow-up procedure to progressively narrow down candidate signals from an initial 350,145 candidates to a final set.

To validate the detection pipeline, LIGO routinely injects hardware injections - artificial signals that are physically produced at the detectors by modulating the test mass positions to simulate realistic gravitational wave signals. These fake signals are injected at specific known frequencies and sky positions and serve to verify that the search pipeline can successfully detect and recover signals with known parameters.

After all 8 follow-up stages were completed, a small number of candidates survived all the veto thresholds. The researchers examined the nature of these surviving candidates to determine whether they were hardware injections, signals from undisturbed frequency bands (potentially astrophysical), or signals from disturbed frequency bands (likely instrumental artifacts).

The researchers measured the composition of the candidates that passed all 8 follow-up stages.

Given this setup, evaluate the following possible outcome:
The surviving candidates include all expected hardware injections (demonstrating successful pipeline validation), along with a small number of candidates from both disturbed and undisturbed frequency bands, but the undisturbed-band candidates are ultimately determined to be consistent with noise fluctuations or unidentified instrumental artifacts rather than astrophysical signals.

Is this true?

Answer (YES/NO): NO